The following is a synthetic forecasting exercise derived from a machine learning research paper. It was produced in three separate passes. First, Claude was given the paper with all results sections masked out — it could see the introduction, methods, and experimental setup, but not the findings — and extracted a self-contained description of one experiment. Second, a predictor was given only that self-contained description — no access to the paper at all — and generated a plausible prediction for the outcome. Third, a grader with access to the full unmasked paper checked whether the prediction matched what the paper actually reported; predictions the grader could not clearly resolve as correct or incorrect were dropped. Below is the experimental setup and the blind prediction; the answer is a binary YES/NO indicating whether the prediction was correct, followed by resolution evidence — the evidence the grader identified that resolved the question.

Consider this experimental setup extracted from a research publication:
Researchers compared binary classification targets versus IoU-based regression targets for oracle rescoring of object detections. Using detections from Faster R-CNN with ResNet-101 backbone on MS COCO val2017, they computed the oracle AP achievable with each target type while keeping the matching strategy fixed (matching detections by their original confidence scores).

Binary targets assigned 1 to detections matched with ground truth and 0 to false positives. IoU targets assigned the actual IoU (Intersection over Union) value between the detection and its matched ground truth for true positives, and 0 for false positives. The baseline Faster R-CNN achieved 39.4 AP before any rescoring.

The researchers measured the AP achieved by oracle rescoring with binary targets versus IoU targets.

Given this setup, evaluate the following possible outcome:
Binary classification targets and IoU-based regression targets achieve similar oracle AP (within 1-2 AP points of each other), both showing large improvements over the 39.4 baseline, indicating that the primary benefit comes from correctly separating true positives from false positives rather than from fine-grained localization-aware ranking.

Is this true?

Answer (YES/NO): NO